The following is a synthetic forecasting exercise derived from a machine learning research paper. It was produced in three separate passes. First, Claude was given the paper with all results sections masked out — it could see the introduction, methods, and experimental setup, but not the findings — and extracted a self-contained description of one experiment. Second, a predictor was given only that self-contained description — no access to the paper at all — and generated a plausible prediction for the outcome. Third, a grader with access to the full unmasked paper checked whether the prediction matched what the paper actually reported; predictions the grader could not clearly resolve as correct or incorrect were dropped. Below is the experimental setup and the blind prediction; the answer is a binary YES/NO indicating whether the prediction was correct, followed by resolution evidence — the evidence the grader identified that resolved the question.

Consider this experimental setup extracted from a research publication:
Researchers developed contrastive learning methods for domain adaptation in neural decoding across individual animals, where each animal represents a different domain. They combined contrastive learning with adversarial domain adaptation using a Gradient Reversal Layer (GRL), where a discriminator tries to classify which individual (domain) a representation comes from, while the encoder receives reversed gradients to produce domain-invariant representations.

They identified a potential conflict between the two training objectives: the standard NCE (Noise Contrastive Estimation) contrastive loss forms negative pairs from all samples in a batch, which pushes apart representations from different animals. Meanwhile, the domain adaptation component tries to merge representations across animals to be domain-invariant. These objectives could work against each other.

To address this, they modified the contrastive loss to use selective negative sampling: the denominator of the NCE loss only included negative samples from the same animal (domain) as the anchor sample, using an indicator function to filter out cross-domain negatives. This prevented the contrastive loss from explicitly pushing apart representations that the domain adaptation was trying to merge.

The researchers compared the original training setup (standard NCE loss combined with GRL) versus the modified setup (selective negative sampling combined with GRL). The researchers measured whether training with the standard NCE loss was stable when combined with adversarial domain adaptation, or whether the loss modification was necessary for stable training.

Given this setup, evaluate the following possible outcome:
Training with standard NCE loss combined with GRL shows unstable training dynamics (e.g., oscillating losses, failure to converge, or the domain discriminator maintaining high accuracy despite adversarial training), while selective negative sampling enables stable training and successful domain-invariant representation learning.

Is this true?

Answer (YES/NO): YES